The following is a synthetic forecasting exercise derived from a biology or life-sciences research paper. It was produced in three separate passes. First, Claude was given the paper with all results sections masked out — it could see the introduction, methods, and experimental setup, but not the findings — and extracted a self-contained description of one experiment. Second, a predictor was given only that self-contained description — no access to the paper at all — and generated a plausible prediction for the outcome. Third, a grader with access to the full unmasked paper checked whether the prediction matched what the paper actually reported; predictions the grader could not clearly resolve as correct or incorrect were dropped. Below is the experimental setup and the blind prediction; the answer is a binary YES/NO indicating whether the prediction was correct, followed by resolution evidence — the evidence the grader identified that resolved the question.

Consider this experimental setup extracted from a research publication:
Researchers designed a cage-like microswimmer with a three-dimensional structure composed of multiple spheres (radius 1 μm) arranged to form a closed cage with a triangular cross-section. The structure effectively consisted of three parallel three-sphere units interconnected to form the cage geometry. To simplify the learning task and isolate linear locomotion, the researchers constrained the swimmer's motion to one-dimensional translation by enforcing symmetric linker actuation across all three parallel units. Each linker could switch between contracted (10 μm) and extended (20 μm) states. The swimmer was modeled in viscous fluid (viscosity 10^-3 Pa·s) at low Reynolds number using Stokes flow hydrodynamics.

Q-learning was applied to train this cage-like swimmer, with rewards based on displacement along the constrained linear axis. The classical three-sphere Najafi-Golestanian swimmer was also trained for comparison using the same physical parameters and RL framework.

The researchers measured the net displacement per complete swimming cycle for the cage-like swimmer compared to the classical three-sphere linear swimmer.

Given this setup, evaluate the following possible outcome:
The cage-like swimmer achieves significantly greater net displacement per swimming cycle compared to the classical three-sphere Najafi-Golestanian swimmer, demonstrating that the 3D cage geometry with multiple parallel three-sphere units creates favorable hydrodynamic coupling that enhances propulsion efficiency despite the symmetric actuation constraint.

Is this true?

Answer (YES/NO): YES